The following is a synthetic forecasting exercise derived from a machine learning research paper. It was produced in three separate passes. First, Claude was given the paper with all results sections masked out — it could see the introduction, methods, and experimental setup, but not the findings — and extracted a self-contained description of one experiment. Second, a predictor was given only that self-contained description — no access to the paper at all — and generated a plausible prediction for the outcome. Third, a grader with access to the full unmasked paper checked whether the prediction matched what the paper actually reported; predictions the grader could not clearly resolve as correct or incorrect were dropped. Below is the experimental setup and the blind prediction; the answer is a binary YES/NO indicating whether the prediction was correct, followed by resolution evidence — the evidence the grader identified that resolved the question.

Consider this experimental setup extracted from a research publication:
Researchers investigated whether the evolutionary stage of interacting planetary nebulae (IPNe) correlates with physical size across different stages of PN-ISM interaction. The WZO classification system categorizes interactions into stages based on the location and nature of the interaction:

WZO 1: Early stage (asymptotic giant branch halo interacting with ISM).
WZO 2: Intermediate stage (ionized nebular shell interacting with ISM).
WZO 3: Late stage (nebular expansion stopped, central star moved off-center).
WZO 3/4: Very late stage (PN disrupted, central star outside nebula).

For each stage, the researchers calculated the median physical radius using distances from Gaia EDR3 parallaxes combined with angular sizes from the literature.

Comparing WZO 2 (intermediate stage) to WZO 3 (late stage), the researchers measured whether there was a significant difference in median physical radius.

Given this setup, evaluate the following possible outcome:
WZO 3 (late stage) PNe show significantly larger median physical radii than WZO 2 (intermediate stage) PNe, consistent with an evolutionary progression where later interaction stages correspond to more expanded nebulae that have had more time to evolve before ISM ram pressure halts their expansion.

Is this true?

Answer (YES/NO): NO